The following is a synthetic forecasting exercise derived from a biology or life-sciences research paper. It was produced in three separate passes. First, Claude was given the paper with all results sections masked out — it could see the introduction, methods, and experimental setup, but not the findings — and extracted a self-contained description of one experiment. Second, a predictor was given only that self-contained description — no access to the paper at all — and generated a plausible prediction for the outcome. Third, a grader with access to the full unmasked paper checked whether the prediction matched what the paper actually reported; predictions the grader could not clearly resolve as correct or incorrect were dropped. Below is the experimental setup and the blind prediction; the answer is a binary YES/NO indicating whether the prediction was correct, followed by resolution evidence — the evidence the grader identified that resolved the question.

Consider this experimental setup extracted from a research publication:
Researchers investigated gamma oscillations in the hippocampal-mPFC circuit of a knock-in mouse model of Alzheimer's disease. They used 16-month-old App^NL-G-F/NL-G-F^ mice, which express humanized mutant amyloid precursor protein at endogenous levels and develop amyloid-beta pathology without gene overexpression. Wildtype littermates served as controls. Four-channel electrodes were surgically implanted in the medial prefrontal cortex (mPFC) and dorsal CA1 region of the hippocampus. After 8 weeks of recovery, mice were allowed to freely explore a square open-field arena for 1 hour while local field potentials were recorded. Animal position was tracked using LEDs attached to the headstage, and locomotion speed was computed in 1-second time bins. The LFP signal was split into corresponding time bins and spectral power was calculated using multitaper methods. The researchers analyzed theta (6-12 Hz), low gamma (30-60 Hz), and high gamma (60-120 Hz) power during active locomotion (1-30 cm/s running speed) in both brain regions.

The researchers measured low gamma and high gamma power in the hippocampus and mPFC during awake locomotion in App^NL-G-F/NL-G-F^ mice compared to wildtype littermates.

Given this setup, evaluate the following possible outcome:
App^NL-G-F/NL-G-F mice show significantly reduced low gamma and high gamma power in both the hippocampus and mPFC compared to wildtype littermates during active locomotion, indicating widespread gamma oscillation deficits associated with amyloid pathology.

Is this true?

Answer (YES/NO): NO